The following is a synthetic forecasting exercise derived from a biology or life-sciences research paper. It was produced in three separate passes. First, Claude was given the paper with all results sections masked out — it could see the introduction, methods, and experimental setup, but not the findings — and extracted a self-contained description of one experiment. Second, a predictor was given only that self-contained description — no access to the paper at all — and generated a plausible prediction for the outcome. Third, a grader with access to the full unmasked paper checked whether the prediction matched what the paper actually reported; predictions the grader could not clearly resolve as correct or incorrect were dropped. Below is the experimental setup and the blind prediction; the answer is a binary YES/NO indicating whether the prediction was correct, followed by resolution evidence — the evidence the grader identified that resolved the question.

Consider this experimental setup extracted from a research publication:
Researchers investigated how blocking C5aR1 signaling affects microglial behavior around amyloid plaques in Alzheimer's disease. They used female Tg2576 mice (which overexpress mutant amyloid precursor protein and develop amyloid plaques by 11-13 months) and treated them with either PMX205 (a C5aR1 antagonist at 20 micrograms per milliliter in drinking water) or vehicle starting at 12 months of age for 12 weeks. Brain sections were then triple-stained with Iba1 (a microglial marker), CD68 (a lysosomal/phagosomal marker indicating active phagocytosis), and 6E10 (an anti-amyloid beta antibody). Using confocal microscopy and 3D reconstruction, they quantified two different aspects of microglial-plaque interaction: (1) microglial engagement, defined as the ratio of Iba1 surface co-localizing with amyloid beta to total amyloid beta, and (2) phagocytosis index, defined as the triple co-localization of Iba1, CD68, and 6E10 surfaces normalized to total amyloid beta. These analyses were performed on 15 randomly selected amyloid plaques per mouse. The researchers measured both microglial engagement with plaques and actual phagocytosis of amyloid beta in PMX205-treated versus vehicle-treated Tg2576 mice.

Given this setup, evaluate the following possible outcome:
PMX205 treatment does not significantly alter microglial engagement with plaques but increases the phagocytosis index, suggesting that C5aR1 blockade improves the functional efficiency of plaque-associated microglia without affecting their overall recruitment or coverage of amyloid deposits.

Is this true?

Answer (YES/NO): NO